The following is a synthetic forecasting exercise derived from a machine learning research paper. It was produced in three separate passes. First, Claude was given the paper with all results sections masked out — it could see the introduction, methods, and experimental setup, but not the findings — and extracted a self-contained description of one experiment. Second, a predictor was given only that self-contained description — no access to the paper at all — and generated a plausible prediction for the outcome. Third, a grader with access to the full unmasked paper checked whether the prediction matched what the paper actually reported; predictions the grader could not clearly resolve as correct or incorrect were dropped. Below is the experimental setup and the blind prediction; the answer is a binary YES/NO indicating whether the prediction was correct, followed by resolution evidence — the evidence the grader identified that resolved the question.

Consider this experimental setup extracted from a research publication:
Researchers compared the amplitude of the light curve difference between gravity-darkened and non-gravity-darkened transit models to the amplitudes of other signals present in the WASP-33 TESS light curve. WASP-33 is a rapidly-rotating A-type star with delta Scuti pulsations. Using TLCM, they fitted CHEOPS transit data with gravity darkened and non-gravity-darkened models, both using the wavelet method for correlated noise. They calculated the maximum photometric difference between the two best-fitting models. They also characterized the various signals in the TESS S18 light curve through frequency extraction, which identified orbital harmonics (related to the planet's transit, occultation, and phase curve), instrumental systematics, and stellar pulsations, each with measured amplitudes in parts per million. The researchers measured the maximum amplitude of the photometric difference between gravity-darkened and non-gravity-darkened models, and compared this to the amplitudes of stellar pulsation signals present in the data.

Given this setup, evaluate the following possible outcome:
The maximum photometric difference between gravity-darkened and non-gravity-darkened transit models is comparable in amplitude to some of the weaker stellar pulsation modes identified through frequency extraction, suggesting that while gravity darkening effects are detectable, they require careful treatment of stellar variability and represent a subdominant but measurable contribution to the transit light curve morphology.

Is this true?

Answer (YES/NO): NO